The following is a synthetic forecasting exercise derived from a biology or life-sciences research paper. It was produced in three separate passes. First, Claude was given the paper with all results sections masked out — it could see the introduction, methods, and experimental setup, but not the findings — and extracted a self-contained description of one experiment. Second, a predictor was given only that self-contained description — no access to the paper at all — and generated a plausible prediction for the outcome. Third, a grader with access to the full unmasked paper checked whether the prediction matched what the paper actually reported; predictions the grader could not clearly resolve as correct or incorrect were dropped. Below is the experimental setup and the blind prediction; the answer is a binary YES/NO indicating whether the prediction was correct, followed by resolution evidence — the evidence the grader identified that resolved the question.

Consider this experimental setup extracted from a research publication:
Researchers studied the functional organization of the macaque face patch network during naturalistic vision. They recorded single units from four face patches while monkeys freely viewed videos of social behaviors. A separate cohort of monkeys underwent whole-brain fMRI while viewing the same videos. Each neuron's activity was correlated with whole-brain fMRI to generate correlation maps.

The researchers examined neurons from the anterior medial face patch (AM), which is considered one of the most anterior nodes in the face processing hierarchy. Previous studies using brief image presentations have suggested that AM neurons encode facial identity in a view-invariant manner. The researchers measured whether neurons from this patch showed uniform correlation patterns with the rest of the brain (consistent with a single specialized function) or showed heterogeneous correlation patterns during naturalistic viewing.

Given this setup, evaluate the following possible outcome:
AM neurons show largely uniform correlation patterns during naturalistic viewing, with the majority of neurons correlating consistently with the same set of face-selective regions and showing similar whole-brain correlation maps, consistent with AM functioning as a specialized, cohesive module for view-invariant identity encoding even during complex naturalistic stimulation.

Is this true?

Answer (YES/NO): NO